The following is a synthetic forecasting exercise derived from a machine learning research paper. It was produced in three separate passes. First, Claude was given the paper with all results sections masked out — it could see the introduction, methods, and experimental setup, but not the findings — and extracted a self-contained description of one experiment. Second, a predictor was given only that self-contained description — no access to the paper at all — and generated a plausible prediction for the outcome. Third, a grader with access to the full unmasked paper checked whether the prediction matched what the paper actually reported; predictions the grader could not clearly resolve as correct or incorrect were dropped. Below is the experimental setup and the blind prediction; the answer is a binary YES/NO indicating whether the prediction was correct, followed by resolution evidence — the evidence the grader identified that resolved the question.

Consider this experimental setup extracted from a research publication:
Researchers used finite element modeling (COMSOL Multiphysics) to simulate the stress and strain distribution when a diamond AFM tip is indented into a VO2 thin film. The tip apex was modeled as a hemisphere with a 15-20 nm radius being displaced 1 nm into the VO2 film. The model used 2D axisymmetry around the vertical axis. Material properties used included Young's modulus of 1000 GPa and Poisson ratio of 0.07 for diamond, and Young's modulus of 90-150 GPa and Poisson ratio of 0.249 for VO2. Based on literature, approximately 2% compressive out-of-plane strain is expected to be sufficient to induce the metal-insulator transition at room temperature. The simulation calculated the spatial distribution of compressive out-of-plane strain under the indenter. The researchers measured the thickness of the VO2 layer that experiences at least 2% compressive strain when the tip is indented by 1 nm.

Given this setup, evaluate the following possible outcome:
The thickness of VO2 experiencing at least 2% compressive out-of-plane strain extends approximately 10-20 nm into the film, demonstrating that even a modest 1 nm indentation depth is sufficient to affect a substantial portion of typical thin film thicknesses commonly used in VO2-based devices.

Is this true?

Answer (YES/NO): YES